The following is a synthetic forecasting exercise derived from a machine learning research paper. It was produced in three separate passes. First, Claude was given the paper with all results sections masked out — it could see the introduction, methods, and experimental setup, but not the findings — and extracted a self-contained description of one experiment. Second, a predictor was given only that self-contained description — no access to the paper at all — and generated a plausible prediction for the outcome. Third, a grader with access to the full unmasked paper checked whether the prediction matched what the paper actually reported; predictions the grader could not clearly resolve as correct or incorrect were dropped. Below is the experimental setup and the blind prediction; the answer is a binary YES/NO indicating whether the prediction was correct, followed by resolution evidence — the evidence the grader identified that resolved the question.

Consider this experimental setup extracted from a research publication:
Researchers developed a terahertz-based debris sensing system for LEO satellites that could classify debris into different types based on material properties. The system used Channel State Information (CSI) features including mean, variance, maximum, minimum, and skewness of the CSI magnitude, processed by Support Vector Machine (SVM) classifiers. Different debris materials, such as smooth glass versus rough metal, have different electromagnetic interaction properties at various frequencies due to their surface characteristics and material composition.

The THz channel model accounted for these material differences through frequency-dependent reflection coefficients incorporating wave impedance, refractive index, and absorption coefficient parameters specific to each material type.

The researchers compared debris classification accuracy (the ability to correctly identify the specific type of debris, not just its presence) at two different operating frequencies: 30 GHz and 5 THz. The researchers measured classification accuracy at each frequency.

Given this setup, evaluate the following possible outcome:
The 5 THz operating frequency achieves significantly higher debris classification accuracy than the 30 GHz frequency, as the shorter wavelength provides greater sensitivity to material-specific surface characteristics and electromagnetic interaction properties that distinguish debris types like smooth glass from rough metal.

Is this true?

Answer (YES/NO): YES